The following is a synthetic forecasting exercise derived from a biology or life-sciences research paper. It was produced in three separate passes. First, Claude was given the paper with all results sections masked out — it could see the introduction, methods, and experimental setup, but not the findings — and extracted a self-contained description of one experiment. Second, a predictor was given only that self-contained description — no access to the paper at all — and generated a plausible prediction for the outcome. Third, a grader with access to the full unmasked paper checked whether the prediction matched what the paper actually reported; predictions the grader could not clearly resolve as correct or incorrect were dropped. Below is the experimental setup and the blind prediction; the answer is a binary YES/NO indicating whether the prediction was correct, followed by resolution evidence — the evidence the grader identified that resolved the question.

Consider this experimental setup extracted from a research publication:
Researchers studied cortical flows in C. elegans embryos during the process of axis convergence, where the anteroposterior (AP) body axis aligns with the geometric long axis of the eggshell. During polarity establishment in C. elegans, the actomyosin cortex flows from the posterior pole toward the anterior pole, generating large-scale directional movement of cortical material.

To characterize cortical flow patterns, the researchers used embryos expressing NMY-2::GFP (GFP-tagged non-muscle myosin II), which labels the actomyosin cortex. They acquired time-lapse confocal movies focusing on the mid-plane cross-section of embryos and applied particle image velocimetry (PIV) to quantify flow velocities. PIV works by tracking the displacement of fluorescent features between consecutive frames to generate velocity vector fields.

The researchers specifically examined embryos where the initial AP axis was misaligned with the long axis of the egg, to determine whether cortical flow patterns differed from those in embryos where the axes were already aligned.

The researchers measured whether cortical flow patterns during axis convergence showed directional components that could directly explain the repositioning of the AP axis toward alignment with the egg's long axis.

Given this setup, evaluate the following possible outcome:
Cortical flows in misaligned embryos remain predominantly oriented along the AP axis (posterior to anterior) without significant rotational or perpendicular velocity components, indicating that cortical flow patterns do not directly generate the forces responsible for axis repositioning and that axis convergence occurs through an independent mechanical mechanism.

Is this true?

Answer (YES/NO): NO